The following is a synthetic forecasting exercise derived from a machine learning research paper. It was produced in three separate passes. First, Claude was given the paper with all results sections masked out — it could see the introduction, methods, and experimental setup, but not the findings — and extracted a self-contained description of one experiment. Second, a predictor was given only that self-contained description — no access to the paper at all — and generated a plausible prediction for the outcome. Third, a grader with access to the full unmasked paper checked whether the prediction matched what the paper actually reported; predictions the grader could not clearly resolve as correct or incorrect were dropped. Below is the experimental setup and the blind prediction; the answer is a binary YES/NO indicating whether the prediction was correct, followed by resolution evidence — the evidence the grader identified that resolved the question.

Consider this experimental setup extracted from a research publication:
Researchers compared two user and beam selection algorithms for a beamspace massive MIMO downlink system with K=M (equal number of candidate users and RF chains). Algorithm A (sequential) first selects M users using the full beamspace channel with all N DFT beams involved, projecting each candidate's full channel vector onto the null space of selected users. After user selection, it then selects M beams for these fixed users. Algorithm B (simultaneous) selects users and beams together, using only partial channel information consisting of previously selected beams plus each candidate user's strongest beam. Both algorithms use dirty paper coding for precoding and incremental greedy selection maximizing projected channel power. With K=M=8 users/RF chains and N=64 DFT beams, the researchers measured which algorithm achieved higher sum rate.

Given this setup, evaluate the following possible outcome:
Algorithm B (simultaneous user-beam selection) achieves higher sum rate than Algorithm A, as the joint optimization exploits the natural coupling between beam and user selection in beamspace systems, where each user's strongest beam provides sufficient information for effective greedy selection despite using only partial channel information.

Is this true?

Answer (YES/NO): NO